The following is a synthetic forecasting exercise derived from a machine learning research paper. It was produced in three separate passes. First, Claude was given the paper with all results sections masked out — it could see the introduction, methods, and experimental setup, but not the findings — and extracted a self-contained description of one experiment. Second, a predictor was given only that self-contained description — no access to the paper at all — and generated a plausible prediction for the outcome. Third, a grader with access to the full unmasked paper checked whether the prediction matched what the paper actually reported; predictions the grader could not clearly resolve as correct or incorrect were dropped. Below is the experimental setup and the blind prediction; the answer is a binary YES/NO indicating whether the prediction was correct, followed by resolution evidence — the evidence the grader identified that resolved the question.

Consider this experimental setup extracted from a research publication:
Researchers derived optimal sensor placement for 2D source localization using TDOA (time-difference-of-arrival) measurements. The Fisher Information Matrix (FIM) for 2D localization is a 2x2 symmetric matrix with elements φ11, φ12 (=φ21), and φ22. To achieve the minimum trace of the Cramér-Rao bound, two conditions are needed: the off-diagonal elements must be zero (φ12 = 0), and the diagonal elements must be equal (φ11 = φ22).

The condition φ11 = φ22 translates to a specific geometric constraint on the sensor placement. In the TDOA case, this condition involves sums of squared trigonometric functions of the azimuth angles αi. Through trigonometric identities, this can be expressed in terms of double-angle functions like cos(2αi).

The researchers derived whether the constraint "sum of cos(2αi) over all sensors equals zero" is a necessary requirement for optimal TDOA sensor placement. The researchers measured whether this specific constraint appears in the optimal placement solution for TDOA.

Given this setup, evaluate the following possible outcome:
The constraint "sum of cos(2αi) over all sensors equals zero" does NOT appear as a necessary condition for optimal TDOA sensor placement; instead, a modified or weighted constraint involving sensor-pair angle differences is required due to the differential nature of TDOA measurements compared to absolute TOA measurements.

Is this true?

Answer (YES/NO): NO